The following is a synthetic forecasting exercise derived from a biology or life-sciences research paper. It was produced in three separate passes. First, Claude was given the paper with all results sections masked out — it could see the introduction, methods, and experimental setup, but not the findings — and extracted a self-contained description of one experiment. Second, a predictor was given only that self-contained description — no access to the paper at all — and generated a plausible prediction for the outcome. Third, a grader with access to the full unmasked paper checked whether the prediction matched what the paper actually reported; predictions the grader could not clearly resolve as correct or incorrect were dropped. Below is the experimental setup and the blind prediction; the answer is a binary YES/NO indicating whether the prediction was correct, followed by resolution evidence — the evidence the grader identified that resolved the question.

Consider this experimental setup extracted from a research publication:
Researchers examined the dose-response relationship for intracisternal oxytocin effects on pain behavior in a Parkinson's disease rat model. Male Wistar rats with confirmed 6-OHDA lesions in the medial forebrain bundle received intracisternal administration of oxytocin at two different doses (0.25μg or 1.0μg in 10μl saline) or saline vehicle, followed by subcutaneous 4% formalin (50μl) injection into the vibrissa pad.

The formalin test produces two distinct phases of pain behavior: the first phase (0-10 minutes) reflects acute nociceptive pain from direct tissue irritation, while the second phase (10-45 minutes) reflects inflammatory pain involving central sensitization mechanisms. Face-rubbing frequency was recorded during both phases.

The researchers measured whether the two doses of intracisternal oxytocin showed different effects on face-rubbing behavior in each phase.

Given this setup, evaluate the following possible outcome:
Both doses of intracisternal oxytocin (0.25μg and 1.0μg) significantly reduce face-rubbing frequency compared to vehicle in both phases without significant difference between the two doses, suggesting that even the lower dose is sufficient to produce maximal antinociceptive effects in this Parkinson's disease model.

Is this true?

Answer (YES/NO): NO